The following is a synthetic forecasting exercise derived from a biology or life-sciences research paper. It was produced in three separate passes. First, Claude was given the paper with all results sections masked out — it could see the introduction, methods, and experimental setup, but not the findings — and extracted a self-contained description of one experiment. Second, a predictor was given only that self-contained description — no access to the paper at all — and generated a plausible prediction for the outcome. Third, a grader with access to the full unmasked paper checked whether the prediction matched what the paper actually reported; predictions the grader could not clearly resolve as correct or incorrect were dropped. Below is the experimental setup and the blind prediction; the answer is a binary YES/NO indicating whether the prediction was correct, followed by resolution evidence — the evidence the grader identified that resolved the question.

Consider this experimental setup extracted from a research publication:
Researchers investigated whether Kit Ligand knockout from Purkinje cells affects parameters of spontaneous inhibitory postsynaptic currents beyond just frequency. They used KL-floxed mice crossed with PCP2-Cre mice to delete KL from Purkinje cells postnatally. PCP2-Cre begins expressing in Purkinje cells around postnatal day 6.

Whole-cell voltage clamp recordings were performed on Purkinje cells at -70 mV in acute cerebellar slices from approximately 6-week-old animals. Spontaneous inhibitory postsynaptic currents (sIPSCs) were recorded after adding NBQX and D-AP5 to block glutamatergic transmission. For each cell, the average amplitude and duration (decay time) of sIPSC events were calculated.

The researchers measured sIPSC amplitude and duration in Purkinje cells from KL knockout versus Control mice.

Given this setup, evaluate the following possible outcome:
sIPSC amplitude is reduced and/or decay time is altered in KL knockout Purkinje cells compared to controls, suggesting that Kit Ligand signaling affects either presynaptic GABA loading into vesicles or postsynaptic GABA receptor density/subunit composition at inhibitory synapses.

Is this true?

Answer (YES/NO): YES